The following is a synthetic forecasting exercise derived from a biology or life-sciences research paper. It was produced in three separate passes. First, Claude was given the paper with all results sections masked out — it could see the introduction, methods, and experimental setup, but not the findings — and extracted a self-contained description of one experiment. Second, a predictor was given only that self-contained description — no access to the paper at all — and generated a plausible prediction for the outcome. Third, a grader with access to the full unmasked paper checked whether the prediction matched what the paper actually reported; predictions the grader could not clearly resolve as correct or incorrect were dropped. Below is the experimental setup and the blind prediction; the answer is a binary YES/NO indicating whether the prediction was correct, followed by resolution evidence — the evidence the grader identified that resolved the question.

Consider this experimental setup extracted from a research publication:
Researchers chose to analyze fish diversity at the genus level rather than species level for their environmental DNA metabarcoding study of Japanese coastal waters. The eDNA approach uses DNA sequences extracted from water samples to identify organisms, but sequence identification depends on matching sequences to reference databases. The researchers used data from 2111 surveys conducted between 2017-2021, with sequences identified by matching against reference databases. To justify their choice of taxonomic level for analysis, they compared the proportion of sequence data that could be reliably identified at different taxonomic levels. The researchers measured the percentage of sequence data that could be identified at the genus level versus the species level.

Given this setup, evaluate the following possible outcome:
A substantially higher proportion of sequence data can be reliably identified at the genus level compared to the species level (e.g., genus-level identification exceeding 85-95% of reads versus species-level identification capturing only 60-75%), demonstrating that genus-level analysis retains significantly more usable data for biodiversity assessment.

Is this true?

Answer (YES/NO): YES